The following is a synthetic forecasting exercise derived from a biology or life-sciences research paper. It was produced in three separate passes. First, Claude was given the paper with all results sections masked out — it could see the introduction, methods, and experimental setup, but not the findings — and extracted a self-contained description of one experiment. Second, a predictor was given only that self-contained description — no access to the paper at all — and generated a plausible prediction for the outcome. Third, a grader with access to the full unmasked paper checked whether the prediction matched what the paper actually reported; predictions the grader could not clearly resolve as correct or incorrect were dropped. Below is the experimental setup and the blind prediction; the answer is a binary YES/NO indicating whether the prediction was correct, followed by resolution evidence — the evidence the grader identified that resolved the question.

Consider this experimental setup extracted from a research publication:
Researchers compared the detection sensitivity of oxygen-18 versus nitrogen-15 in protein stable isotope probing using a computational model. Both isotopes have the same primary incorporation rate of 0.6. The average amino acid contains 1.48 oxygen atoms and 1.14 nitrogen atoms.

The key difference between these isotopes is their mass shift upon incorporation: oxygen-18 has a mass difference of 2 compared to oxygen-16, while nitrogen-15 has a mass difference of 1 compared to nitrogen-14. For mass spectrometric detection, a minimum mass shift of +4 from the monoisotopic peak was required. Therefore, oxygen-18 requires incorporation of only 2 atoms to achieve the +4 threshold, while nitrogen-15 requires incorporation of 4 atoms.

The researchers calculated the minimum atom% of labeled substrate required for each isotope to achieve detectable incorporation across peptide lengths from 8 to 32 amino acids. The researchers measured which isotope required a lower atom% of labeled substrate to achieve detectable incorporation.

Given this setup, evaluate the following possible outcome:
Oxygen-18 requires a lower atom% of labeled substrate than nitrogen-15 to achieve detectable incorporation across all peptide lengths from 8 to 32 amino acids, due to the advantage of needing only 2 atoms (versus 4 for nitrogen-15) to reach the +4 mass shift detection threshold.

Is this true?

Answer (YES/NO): YES